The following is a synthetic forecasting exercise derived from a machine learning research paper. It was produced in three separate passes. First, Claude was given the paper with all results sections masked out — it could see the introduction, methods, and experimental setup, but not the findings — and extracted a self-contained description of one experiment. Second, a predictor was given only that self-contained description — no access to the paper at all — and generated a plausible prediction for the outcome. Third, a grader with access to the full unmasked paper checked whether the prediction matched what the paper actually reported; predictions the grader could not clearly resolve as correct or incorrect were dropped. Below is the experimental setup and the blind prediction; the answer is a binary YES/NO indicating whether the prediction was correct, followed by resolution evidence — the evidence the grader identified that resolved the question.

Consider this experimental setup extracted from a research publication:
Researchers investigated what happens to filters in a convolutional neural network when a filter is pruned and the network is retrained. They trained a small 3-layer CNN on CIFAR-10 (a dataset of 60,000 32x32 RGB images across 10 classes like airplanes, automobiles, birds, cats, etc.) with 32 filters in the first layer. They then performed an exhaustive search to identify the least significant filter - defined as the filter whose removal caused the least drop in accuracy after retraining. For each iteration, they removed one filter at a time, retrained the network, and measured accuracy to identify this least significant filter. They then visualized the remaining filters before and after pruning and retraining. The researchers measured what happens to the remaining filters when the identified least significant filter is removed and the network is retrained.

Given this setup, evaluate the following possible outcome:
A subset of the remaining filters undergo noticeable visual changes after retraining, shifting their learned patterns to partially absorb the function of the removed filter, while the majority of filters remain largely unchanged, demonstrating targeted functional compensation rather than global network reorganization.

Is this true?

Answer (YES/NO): YES